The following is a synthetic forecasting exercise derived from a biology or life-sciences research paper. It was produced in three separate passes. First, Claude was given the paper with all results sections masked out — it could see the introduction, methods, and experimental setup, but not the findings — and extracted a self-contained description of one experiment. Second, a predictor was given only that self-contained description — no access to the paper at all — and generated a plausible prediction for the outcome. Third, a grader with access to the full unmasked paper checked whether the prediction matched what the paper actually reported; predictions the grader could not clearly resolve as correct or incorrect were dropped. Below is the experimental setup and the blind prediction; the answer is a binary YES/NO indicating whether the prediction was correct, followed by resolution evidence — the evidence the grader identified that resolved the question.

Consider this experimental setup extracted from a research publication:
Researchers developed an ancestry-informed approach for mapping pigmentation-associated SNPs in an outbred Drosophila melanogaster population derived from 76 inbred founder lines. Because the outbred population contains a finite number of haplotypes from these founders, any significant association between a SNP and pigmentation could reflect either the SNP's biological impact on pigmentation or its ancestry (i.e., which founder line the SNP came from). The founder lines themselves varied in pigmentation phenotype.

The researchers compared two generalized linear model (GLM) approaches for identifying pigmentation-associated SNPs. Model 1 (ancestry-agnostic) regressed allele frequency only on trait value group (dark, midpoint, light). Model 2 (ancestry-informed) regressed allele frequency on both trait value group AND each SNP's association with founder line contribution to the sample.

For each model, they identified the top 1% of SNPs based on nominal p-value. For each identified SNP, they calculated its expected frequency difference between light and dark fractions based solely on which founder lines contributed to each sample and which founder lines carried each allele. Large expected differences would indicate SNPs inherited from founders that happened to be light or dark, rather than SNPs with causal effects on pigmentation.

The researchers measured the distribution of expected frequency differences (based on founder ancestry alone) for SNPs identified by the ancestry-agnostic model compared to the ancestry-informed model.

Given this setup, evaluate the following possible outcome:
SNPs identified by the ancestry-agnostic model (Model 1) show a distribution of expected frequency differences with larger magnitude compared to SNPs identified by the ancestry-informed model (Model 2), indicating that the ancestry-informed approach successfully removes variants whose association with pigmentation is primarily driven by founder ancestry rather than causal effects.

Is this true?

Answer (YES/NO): YES